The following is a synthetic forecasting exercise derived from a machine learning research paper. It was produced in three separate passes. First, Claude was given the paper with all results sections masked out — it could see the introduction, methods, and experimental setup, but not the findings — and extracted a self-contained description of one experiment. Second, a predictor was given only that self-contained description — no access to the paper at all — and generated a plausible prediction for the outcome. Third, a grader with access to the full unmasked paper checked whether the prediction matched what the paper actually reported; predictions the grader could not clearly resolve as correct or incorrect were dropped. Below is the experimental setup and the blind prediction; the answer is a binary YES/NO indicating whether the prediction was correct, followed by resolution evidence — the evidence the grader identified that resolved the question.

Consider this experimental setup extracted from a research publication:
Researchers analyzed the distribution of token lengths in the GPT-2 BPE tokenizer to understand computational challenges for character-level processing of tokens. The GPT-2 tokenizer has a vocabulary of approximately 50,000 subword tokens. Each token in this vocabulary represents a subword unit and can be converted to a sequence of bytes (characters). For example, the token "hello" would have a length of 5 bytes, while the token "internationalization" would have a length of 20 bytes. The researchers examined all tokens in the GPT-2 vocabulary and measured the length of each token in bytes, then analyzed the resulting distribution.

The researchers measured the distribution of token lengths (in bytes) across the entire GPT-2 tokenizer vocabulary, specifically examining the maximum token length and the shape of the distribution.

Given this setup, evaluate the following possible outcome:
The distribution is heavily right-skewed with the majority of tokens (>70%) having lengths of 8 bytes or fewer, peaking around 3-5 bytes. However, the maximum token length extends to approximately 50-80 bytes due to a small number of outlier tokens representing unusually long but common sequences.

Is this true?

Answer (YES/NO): NO